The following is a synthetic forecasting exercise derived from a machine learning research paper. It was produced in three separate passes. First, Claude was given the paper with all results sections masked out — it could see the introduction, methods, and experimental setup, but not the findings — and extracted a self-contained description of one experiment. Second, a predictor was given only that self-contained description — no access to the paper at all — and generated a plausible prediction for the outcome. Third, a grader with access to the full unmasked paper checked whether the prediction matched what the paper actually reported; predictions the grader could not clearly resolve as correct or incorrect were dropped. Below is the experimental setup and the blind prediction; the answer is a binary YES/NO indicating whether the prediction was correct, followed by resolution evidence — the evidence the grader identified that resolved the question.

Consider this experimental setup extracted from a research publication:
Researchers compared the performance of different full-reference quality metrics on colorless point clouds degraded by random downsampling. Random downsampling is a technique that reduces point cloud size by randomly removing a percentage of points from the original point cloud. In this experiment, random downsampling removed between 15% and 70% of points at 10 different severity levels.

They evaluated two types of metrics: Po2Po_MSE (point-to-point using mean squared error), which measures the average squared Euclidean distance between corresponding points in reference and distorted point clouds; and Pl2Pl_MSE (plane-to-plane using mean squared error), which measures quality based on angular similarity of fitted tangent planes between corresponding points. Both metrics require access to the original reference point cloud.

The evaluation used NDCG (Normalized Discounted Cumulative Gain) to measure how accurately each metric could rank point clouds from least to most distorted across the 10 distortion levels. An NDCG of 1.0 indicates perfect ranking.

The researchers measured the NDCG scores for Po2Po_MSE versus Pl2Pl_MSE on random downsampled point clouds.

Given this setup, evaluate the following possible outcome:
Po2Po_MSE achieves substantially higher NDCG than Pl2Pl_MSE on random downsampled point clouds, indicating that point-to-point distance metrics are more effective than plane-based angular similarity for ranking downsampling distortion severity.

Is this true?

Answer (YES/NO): YES